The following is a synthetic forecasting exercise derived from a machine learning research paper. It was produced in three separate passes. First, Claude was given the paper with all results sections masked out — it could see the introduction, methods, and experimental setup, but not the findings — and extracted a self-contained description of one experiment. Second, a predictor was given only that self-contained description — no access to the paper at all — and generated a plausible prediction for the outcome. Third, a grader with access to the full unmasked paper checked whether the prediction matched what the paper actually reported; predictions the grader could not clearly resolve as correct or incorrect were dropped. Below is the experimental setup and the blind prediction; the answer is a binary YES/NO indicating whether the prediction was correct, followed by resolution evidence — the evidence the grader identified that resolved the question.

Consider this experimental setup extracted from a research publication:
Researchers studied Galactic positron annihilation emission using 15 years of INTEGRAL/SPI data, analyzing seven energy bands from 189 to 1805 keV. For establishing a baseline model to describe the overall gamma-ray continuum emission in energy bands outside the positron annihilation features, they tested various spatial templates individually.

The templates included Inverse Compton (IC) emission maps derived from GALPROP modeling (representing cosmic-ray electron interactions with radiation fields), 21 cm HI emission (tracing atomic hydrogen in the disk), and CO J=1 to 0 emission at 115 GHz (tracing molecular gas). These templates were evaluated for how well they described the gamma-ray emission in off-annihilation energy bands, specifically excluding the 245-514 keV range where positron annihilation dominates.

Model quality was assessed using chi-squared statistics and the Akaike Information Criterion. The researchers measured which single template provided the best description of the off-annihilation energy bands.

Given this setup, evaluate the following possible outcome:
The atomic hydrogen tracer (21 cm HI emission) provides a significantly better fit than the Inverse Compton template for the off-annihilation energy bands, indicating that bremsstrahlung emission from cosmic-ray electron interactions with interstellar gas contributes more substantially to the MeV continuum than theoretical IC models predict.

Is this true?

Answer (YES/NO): NO